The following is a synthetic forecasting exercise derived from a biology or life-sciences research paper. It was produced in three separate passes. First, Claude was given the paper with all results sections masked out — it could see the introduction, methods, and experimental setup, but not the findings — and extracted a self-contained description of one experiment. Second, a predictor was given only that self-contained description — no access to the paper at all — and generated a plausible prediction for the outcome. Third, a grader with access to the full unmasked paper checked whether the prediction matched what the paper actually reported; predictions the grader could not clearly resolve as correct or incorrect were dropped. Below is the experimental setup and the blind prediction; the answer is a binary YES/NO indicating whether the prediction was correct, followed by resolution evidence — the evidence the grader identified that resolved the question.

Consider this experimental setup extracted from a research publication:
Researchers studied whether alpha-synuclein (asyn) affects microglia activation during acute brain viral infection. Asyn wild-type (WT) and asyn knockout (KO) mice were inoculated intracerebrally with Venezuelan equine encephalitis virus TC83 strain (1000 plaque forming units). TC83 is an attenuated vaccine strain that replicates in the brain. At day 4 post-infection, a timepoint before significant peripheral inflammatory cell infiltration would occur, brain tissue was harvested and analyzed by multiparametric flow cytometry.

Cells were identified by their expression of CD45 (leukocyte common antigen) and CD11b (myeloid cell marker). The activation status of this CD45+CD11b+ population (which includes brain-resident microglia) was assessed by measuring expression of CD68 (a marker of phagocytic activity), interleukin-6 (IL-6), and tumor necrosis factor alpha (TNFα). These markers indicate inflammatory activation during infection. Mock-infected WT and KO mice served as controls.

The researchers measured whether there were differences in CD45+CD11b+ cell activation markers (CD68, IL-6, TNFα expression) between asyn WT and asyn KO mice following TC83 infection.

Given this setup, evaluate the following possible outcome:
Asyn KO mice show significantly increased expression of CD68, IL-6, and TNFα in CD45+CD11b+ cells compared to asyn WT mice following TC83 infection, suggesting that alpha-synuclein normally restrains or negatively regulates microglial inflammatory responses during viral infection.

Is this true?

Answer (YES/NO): NO